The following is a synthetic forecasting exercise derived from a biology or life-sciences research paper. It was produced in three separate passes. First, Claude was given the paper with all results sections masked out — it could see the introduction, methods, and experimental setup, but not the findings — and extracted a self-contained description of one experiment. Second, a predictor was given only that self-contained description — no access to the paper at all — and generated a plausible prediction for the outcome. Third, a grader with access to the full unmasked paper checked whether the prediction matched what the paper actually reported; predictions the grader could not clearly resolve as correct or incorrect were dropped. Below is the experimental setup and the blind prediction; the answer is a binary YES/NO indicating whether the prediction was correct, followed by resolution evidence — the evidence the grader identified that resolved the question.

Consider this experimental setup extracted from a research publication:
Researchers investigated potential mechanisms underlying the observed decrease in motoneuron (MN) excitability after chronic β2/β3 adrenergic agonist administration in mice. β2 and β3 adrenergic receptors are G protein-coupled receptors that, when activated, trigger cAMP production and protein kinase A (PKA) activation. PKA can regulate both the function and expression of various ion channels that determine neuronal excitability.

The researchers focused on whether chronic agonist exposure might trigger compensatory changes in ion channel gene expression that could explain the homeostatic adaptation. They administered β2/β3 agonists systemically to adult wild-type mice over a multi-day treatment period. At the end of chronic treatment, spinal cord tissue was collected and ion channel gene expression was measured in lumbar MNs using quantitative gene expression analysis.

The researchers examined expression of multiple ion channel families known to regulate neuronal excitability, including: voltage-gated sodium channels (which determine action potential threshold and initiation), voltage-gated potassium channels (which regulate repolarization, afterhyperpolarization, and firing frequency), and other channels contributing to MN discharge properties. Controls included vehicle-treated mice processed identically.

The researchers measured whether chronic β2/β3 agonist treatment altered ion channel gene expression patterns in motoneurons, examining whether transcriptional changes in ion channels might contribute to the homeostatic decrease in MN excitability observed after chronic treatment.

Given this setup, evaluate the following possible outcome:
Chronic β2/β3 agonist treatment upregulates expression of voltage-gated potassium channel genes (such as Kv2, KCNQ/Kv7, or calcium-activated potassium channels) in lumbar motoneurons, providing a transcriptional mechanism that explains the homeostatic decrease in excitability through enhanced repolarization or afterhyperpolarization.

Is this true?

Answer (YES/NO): NO